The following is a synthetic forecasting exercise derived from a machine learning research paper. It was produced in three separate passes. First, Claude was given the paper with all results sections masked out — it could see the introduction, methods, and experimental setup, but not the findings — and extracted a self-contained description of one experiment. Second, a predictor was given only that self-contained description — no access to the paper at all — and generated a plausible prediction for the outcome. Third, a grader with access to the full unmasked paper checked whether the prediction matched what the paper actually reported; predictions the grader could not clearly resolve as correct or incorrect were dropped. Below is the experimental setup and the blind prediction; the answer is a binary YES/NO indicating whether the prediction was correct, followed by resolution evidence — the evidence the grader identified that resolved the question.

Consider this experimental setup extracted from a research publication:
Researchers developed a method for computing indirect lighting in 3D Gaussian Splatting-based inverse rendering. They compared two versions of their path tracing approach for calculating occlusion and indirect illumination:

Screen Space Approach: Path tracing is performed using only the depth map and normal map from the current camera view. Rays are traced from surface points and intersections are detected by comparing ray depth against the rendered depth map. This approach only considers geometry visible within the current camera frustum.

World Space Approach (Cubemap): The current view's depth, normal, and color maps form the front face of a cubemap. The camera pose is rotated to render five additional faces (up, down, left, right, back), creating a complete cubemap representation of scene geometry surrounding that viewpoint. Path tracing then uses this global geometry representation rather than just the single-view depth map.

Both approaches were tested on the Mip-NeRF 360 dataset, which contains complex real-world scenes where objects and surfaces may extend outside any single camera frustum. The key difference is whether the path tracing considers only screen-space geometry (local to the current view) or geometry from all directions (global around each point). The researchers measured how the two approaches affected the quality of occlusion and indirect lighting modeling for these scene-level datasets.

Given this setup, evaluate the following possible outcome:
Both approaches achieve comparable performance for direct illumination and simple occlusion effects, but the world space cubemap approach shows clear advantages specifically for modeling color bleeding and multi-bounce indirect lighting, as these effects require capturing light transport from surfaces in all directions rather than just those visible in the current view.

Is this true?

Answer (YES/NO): NO